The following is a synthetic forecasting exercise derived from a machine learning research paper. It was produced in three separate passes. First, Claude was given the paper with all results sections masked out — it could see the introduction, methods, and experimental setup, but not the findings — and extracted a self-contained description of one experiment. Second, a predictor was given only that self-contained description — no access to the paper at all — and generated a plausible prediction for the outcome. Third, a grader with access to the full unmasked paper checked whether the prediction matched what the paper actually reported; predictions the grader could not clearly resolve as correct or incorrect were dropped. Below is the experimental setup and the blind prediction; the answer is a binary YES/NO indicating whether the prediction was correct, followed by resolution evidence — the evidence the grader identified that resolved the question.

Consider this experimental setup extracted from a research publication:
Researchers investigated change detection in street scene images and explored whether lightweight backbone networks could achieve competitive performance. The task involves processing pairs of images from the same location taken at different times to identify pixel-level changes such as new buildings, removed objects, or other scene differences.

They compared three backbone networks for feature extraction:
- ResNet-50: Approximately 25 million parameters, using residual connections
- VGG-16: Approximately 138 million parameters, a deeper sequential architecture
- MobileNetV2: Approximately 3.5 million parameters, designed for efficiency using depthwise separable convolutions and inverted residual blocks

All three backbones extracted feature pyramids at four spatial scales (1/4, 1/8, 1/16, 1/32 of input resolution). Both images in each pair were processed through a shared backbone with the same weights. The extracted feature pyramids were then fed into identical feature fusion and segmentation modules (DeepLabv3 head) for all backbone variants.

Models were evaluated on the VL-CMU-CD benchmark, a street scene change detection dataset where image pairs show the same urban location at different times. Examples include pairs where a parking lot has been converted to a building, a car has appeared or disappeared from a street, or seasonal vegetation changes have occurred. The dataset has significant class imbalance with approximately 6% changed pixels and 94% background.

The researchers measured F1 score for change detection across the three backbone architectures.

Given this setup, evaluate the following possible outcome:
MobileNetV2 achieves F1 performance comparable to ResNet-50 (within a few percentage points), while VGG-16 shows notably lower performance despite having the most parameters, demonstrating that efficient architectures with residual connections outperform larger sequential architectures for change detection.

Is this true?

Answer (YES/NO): NO